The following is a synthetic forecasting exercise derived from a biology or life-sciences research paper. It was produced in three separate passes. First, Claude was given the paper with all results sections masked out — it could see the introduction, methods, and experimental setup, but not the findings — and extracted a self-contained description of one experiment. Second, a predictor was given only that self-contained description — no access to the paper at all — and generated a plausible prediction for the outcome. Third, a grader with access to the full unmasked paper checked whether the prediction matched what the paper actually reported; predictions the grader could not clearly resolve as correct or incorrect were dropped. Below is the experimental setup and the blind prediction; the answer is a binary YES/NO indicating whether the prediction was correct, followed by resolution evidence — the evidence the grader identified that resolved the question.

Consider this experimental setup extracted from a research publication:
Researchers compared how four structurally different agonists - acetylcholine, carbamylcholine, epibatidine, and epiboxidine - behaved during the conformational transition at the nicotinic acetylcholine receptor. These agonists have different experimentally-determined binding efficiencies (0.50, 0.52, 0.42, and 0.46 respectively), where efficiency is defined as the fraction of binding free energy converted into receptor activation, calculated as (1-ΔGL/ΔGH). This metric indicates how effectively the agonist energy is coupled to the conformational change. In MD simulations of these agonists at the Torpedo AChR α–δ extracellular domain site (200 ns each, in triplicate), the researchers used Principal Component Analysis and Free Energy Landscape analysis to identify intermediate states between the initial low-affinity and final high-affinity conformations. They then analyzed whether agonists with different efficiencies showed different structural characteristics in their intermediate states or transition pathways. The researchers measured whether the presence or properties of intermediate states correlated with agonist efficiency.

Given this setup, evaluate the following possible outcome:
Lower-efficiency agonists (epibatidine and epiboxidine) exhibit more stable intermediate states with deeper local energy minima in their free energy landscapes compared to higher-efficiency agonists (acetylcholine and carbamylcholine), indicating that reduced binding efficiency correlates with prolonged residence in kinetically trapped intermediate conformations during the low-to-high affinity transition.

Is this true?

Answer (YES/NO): NO